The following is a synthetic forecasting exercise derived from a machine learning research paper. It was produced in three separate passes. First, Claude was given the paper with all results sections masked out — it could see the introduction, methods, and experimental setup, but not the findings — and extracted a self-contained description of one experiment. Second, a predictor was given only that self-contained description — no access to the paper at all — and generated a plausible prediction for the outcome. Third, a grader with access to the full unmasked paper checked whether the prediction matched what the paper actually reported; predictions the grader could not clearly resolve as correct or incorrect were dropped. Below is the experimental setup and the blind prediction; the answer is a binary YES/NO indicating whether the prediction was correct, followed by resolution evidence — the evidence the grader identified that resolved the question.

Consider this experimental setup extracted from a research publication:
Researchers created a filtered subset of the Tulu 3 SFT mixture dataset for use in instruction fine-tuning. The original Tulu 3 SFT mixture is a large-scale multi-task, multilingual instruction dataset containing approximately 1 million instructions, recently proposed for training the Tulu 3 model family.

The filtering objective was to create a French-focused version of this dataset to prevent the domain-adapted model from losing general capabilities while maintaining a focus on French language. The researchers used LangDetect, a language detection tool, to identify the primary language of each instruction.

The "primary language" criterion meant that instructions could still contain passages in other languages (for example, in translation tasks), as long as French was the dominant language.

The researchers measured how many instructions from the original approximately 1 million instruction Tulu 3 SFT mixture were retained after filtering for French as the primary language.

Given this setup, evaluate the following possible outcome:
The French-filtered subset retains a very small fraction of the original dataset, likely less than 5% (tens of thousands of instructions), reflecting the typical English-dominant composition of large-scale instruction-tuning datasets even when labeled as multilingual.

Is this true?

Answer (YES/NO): NO